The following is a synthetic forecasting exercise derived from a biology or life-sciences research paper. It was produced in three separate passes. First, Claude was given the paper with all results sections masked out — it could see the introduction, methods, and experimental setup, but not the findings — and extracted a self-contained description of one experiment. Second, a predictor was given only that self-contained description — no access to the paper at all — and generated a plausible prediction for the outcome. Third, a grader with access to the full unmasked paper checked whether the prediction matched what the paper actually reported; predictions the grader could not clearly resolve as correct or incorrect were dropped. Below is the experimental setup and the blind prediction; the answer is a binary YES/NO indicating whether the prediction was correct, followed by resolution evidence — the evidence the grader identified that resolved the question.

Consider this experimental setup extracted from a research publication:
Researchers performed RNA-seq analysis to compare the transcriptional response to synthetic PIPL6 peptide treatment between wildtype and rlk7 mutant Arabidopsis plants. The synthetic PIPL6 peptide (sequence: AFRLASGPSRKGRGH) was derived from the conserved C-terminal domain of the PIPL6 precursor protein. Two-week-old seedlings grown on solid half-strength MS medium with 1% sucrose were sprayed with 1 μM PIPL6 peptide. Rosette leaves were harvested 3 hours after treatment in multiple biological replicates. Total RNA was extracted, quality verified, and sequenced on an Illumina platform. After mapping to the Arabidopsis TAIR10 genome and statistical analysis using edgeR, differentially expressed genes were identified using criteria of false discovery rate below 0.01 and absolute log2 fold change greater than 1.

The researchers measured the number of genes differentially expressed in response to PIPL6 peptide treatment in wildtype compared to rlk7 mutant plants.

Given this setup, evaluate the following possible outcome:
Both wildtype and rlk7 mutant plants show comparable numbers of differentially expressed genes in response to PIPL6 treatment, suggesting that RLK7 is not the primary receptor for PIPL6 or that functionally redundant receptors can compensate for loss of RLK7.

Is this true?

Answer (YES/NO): NO